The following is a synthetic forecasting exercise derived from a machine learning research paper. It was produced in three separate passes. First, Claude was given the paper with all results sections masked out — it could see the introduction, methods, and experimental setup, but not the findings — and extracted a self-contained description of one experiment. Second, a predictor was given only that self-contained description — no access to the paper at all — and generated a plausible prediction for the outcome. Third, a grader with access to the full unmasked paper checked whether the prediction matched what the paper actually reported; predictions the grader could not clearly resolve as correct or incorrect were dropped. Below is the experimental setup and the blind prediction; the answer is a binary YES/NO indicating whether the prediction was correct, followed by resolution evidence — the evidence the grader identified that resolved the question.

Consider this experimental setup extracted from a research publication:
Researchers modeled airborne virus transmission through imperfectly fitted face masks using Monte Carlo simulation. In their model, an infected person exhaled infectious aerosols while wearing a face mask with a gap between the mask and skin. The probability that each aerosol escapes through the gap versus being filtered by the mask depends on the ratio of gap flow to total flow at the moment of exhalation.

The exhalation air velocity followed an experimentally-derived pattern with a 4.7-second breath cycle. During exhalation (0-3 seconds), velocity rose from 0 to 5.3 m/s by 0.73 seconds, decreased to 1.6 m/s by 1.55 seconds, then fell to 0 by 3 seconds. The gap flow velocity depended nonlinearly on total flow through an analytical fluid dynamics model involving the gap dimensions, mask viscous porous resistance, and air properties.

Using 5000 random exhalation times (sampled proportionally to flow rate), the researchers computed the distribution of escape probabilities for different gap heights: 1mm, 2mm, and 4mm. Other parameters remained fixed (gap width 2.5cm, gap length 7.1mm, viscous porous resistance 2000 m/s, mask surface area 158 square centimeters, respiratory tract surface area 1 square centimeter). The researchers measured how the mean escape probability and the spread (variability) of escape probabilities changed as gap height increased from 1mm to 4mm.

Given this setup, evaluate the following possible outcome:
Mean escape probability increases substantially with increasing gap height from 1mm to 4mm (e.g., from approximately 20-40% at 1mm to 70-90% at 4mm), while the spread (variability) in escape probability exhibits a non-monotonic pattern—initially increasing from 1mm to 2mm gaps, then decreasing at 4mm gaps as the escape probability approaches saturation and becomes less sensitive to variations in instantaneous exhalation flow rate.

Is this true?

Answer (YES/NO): NO